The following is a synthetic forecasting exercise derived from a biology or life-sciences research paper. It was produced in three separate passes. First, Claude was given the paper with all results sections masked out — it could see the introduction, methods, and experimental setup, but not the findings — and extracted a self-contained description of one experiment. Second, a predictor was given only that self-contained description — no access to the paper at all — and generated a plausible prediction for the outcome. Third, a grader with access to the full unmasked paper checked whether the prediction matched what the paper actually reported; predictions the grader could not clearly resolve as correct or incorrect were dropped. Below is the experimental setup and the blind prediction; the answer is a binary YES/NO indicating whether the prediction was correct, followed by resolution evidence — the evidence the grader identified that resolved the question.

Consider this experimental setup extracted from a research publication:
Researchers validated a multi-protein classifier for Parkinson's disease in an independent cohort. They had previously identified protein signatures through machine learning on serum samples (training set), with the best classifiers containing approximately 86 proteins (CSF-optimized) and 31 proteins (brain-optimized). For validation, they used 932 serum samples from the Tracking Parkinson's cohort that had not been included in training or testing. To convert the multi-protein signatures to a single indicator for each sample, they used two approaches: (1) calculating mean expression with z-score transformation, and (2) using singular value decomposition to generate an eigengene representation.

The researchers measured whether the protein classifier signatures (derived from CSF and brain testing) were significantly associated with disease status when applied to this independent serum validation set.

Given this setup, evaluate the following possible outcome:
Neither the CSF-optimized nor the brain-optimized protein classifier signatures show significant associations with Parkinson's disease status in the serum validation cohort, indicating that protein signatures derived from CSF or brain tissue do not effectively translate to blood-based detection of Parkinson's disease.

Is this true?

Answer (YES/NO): NO